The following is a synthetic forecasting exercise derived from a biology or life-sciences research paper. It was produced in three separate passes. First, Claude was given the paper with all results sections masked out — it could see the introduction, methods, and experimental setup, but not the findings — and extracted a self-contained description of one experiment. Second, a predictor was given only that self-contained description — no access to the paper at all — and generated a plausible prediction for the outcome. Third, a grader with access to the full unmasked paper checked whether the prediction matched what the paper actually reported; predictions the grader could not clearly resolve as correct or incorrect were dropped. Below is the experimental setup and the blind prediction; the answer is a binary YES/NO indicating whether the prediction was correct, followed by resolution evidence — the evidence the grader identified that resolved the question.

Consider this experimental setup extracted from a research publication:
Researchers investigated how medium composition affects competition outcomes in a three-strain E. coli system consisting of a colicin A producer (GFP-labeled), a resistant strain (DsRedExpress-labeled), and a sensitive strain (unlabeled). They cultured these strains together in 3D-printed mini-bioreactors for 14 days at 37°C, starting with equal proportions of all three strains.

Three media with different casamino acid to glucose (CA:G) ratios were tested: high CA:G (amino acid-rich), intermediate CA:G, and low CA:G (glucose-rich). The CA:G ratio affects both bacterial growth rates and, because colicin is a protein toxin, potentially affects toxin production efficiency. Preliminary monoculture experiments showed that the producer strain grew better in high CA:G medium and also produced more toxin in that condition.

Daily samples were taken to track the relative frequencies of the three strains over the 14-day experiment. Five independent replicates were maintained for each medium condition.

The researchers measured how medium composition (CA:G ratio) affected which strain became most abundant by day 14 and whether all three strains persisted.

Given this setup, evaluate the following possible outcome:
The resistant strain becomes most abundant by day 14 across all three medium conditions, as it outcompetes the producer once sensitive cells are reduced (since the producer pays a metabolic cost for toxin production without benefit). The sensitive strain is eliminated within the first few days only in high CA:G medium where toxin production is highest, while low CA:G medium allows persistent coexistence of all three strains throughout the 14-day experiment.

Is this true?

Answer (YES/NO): NO